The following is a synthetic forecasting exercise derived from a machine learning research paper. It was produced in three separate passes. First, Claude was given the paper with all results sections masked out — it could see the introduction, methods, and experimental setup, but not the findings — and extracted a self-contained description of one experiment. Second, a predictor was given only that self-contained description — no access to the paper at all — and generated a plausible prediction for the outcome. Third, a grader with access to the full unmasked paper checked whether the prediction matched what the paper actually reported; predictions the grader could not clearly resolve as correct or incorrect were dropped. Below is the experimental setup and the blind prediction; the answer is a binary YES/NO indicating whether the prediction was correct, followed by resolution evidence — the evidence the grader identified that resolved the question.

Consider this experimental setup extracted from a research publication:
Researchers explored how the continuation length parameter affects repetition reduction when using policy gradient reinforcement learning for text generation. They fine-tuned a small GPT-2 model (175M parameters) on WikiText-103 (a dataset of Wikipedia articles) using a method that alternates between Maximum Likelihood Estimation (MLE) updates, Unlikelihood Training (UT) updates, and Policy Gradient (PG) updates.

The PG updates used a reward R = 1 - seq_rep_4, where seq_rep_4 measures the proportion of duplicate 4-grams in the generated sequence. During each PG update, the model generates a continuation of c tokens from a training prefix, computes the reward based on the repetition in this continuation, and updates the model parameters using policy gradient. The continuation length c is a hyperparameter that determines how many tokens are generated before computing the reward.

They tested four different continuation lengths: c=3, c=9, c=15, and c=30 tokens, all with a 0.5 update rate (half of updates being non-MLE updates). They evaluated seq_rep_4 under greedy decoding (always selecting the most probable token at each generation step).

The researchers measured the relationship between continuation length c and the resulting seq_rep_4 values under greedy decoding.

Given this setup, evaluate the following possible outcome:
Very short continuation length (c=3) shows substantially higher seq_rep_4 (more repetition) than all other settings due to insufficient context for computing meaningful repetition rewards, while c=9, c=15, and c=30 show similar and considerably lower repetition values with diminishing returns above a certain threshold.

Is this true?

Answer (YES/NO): NO